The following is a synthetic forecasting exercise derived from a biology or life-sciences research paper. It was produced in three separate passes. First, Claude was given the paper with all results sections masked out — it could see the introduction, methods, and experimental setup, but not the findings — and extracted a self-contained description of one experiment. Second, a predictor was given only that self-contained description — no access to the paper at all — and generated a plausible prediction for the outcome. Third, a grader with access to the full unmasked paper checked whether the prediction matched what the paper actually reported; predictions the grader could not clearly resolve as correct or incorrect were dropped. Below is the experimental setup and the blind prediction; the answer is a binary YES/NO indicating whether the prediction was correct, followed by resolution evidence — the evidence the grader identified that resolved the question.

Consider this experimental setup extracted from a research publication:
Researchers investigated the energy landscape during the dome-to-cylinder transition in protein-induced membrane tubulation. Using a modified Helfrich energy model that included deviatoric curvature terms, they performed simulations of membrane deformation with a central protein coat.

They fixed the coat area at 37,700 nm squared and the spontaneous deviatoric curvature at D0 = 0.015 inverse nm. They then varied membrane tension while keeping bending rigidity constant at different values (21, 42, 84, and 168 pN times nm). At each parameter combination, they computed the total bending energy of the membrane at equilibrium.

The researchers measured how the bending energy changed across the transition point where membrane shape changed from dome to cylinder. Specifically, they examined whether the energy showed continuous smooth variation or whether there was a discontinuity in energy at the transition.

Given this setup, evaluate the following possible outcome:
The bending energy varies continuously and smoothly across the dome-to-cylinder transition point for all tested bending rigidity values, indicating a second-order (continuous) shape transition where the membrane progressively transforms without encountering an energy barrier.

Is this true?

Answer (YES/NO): NO